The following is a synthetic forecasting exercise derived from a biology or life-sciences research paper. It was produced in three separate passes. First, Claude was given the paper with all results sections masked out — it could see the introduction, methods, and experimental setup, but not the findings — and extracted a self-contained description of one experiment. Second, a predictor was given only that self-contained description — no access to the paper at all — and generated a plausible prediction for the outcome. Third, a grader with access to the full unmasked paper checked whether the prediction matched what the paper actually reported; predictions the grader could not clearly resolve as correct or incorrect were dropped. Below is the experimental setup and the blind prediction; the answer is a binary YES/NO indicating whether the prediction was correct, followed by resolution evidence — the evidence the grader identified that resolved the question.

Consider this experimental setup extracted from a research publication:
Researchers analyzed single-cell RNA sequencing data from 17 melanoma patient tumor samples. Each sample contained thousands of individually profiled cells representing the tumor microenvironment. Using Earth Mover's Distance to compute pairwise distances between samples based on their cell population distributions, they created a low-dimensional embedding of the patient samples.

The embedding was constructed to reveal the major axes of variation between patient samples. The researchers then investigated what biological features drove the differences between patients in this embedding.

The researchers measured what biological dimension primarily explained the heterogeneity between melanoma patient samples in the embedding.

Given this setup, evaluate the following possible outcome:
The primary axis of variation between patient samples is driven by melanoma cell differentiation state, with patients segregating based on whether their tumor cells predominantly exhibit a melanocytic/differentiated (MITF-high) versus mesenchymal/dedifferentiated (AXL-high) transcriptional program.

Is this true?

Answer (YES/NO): NO